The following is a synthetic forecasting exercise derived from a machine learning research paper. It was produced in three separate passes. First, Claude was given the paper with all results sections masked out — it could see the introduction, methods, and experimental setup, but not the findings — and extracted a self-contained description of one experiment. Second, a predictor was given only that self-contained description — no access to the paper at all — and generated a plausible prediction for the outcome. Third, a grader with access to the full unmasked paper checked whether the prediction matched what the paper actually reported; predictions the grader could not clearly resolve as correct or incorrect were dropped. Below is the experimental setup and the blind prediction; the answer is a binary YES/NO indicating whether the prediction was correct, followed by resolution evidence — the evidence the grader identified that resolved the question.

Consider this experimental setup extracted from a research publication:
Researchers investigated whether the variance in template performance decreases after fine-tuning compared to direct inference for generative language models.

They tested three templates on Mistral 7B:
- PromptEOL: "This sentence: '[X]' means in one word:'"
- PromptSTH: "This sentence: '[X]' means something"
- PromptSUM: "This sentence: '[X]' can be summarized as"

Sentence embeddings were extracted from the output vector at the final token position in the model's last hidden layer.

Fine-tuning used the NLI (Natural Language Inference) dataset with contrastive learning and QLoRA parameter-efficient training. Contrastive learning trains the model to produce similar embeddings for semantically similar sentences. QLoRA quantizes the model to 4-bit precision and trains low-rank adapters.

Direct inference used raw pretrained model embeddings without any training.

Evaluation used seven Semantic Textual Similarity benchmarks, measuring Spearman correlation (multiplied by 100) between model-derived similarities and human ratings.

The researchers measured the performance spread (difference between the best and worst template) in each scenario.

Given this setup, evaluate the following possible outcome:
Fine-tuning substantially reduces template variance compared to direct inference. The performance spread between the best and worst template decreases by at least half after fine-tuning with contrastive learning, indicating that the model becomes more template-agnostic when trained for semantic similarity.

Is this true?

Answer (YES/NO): YES